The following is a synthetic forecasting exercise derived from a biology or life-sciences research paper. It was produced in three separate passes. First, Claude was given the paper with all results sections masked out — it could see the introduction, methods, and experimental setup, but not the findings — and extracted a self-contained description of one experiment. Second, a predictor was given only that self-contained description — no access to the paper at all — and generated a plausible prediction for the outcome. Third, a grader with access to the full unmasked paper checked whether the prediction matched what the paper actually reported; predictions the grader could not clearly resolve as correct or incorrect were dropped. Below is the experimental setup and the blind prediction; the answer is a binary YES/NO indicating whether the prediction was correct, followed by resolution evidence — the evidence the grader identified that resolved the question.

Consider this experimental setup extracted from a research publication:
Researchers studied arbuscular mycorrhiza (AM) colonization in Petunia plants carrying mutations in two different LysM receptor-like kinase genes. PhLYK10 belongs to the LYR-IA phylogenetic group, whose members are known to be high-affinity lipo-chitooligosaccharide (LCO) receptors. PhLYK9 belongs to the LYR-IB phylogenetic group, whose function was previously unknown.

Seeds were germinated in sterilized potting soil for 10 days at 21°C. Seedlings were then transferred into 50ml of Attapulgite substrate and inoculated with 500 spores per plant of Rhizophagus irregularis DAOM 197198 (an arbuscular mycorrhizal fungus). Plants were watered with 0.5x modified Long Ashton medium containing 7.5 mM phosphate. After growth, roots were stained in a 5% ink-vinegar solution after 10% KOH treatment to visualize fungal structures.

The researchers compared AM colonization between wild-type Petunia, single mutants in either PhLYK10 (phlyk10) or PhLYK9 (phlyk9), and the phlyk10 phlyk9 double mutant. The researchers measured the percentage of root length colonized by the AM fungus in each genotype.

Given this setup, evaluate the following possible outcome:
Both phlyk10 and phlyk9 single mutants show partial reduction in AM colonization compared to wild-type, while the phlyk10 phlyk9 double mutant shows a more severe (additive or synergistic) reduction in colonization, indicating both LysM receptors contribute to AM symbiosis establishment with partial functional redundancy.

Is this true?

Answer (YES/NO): YES